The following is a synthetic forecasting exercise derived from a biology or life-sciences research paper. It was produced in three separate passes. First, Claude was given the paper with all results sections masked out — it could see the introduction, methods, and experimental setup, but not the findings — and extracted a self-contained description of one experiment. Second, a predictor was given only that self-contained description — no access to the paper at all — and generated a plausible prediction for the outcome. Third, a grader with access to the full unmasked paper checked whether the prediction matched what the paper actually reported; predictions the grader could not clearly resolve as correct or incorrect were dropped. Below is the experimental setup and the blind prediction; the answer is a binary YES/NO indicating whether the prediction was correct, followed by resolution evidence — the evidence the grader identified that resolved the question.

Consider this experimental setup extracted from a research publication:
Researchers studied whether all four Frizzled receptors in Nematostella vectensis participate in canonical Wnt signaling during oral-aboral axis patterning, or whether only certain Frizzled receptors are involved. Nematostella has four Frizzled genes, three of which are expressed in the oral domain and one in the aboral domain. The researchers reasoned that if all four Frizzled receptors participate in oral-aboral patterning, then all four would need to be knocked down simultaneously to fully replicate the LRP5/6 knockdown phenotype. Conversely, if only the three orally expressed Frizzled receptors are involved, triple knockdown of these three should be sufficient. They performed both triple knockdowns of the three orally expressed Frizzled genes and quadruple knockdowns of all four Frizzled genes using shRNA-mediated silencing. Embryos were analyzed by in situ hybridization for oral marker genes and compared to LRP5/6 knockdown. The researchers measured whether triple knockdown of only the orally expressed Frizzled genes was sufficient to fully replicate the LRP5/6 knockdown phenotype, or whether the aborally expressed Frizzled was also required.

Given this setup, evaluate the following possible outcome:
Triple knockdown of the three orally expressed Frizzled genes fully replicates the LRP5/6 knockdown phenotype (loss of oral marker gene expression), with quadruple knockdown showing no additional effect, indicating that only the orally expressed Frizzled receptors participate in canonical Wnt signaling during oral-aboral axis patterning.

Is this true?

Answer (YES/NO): NO